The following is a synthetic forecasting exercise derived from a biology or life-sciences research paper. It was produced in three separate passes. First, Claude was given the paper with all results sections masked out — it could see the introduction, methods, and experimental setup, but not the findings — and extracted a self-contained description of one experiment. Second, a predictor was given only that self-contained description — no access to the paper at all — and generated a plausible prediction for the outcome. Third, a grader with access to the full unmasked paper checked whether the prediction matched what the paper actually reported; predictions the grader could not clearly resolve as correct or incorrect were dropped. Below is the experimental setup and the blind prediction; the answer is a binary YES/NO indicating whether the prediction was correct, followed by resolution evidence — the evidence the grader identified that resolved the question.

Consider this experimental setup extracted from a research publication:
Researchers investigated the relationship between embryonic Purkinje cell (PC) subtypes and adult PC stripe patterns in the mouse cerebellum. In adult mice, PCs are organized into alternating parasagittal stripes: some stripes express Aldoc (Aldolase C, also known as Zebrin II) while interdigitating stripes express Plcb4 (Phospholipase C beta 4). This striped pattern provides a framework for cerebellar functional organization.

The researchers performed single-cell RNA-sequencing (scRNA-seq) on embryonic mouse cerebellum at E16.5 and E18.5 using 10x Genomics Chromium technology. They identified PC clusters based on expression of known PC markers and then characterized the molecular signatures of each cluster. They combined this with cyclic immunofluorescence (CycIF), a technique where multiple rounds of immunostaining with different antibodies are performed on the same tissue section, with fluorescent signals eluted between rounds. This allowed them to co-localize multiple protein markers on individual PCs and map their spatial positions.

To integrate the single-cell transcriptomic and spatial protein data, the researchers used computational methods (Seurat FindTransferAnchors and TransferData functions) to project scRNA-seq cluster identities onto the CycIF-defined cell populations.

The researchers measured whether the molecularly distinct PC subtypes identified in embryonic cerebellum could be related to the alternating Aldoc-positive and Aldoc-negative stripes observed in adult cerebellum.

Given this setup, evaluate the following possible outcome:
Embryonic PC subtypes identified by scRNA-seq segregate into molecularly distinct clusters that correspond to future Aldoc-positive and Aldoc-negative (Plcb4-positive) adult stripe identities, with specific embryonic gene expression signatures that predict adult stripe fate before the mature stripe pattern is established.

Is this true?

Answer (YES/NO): YES